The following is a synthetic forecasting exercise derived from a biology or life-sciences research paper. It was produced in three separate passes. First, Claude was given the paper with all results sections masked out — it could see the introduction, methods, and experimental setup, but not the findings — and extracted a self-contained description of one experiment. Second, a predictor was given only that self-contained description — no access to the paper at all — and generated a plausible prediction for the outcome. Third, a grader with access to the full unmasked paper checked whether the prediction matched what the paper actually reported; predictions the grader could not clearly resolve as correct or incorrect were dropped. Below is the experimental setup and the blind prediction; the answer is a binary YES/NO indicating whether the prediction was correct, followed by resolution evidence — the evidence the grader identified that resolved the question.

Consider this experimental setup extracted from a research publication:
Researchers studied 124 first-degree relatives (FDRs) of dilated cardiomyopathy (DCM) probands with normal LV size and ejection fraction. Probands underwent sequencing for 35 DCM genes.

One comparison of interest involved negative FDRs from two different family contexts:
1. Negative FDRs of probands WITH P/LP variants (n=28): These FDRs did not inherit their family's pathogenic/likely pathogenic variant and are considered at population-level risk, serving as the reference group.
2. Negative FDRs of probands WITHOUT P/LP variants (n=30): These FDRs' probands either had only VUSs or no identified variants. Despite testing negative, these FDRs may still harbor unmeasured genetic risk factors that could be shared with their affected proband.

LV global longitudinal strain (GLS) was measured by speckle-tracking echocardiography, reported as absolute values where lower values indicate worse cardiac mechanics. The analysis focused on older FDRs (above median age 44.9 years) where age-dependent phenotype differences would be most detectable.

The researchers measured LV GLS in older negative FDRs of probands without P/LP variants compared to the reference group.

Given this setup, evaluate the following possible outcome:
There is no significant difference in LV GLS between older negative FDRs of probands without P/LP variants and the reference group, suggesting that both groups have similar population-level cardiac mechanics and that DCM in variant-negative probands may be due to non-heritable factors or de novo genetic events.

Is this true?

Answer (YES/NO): YES